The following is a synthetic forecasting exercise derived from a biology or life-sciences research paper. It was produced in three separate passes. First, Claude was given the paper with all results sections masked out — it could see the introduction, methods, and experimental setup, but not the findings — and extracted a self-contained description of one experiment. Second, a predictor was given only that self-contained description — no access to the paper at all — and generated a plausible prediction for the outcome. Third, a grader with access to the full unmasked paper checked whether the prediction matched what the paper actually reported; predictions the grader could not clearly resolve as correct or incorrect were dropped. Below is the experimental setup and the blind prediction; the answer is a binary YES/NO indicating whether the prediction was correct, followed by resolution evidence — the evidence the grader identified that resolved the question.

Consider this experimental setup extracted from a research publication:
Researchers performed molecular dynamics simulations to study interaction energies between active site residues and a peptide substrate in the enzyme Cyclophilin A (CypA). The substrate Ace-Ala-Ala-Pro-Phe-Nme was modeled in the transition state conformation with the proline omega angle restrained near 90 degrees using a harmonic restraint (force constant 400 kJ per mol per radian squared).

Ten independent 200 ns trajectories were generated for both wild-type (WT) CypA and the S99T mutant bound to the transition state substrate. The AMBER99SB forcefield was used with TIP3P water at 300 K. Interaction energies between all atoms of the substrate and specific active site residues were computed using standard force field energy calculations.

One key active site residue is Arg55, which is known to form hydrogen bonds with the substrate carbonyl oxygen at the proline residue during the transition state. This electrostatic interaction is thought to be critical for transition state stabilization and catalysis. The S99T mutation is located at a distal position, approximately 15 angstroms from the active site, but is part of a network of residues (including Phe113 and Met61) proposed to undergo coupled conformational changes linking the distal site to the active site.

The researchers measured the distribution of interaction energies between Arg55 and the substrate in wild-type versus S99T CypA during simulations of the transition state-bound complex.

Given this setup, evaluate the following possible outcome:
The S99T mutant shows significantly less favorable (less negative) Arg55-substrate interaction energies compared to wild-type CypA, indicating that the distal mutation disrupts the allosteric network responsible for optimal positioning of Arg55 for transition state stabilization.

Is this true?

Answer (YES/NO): YES